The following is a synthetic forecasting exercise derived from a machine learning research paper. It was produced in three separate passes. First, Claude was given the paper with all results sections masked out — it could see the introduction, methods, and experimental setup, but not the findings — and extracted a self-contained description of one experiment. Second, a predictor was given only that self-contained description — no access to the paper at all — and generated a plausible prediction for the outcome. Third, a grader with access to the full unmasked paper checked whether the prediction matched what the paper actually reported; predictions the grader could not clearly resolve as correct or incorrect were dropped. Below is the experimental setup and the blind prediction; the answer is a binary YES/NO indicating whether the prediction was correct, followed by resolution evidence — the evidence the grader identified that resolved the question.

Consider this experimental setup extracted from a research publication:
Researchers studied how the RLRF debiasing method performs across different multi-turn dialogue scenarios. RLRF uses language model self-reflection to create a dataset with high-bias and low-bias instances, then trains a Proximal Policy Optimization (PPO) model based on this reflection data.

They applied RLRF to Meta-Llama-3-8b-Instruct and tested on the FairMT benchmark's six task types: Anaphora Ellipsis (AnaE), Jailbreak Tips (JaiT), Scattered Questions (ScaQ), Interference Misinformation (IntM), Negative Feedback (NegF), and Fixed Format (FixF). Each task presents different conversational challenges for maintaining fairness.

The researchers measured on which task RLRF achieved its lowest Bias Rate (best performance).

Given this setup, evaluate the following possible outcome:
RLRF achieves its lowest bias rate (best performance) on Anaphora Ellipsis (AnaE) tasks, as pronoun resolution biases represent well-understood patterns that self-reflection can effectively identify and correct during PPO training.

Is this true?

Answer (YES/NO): NO